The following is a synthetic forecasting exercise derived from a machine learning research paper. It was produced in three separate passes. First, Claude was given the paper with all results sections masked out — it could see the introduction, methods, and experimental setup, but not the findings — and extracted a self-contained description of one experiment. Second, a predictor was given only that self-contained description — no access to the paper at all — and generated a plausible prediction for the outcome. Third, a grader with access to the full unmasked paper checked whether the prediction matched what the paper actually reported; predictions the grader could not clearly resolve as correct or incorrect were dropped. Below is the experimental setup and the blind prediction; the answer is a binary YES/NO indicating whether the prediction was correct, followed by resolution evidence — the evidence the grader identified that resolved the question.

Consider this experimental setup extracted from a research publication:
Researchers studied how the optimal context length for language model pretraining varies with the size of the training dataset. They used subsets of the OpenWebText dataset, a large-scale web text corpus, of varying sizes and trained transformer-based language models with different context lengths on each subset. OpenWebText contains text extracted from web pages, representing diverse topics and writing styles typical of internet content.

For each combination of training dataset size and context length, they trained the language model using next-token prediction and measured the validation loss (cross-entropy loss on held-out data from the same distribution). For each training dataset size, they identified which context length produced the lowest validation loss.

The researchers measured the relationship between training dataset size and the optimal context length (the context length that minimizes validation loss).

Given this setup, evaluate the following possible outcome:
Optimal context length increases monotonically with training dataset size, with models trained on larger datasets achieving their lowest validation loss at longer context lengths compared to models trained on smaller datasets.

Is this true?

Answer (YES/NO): YES